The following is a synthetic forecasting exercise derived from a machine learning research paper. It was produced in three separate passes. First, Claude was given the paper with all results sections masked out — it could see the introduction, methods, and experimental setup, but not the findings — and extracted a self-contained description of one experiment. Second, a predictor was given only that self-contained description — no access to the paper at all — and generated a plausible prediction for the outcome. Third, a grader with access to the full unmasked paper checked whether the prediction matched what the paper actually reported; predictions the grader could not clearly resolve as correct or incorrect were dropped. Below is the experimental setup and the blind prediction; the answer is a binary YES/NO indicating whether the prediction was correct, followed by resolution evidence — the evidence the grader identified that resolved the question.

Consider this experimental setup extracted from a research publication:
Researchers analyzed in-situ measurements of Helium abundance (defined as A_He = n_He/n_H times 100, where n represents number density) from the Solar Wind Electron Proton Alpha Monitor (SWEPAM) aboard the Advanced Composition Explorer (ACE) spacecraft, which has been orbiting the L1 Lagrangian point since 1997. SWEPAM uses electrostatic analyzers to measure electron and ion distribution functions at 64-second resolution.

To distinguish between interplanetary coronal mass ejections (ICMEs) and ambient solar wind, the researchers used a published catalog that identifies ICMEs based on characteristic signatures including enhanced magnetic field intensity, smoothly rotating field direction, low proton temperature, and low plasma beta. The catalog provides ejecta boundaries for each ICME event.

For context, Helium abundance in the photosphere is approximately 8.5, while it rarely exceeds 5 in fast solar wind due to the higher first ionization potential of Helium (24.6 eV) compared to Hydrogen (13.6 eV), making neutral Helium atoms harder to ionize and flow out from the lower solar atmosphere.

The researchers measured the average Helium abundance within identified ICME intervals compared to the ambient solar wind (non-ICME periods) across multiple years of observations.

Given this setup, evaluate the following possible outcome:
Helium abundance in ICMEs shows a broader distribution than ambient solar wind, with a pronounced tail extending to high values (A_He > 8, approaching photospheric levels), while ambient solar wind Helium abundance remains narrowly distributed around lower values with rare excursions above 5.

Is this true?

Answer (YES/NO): YES